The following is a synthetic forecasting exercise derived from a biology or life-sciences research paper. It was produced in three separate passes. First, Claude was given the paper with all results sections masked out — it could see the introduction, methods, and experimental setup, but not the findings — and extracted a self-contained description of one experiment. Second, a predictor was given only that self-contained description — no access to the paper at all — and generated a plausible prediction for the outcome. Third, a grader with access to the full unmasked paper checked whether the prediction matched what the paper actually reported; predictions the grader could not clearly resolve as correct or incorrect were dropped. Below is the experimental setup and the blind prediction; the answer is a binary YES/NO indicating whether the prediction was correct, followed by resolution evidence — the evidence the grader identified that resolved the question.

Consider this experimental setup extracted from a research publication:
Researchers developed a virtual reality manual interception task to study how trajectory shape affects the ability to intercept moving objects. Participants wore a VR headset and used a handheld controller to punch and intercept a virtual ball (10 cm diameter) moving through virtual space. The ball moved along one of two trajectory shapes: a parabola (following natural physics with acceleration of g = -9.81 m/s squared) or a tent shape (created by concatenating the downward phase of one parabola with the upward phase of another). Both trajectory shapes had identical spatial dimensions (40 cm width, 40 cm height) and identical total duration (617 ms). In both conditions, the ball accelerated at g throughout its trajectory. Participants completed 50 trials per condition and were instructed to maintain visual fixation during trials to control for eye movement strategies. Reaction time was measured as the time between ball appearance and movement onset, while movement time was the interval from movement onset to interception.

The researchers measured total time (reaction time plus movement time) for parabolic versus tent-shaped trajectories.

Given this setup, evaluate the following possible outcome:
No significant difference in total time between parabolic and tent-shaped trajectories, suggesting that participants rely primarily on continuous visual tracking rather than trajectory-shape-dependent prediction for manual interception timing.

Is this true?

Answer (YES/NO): NO